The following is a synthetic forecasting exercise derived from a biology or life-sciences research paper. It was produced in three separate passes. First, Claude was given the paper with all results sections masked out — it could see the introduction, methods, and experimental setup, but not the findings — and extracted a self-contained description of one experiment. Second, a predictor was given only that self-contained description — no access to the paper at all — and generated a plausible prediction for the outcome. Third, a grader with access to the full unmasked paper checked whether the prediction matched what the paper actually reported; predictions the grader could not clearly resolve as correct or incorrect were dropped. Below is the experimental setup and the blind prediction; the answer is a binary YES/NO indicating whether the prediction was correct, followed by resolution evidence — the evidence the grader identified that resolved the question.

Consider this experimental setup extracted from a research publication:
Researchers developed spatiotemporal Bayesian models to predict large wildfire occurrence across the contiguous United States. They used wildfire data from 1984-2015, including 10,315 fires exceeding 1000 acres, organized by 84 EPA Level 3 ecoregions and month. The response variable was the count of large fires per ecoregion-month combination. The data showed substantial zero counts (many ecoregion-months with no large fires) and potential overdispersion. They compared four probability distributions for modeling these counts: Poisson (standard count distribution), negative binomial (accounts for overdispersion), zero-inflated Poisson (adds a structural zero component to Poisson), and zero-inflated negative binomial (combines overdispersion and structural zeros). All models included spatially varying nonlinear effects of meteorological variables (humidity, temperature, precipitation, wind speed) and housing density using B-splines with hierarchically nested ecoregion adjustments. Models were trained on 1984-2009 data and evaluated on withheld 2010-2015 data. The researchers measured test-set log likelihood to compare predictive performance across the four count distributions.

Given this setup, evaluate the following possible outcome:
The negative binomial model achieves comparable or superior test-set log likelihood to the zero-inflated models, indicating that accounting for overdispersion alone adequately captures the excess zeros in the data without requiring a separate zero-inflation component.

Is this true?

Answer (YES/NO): NO